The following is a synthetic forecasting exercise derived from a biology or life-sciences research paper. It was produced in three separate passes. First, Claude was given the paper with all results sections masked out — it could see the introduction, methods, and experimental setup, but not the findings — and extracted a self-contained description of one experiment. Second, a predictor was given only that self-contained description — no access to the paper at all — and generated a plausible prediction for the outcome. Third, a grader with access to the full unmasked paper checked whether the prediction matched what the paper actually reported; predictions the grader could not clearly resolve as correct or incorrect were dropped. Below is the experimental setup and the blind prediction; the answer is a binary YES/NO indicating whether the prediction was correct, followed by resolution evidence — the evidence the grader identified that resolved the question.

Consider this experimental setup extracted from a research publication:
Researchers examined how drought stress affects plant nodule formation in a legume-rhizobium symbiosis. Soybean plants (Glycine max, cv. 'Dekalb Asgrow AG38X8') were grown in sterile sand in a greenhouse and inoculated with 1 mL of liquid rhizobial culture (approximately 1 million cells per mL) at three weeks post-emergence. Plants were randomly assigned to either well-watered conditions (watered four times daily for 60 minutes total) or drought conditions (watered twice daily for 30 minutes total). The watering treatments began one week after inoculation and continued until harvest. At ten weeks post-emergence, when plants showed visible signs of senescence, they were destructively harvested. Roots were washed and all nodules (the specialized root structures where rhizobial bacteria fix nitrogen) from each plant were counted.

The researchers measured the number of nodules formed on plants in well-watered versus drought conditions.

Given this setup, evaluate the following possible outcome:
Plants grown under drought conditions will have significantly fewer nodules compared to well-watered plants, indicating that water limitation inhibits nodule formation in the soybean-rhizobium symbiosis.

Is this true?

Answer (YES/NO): NO